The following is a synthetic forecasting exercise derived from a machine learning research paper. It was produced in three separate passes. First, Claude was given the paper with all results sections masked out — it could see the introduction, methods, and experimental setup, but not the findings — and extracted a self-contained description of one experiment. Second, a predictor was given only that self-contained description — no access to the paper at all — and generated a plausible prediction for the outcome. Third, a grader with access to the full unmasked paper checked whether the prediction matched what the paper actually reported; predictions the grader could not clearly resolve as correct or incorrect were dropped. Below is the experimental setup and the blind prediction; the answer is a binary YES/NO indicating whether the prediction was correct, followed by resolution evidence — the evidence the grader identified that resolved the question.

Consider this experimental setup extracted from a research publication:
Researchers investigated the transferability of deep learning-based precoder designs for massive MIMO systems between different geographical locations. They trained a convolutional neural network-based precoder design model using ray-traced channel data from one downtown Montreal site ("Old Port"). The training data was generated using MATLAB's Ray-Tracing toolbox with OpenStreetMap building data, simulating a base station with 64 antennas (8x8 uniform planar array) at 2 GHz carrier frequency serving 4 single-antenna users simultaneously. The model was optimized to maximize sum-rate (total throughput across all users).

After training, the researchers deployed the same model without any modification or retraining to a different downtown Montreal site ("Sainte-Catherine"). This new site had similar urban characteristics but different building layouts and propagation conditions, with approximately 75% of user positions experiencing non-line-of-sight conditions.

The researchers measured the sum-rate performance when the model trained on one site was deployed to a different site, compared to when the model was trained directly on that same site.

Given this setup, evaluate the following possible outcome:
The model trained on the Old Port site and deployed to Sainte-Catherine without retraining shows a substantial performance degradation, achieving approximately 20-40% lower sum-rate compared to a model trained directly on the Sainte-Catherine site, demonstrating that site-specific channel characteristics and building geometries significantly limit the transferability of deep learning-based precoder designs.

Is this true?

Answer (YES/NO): NO